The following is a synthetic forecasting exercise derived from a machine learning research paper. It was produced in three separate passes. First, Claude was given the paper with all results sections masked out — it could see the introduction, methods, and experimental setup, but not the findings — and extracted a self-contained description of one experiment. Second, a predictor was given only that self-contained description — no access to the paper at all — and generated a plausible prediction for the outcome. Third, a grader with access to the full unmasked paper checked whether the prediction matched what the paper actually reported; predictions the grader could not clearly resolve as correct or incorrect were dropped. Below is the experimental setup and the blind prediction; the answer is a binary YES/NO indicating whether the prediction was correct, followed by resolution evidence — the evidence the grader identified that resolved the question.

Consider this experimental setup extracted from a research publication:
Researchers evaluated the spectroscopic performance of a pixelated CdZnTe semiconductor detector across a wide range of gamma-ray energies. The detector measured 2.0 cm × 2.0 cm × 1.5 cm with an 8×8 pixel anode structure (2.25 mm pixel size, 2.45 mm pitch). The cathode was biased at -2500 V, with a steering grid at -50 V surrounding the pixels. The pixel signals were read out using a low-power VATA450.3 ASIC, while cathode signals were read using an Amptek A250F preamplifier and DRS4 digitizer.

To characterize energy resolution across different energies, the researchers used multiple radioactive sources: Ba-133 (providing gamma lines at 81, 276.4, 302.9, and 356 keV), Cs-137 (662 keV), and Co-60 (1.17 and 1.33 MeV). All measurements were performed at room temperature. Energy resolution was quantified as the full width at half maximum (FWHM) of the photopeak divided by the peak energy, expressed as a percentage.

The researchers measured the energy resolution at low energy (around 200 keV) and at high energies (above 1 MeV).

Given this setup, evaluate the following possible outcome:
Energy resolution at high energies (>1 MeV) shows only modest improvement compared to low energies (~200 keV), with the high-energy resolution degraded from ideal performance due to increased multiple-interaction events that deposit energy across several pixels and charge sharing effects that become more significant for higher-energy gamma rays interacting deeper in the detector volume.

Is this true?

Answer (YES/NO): NO